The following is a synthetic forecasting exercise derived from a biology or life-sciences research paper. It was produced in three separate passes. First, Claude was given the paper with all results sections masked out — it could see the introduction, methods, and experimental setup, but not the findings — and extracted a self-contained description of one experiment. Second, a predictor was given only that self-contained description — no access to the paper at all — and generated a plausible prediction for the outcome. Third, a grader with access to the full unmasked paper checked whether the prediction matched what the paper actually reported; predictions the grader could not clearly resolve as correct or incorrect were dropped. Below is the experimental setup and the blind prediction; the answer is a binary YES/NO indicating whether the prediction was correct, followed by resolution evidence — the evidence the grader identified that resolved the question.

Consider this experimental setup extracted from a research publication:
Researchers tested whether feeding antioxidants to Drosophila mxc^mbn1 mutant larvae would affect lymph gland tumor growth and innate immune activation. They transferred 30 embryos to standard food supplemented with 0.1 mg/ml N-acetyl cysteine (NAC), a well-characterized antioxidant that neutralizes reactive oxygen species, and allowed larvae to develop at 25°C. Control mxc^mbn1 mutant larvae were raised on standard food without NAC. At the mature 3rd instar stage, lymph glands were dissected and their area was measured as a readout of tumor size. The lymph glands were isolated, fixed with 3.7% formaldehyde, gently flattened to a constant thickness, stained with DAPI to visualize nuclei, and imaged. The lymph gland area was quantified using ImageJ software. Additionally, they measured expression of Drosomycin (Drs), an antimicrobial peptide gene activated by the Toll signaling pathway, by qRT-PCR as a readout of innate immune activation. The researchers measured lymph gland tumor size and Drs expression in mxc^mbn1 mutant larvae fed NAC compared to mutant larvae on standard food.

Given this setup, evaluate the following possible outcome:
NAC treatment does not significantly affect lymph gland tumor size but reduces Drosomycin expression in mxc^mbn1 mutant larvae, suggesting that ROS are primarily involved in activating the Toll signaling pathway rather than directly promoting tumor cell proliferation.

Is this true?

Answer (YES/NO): NO